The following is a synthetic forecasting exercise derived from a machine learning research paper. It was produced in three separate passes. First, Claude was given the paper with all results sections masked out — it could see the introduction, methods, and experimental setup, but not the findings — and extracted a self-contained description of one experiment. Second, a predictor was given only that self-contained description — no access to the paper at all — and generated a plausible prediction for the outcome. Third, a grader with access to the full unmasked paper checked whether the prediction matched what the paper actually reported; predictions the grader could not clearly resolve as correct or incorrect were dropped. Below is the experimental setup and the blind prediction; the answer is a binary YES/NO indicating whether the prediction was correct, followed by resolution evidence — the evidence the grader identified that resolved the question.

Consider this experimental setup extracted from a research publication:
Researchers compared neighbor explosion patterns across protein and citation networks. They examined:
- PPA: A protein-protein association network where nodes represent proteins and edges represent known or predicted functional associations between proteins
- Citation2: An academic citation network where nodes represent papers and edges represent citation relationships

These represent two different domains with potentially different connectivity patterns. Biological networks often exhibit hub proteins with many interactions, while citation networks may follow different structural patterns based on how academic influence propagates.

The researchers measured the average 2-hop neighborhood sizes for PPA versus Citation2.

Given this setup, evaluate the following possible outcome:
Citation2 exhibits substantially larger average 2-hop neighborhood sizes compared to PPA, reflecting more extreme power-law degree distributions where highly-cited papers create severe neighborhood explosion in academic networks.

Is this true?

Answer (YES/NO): NO